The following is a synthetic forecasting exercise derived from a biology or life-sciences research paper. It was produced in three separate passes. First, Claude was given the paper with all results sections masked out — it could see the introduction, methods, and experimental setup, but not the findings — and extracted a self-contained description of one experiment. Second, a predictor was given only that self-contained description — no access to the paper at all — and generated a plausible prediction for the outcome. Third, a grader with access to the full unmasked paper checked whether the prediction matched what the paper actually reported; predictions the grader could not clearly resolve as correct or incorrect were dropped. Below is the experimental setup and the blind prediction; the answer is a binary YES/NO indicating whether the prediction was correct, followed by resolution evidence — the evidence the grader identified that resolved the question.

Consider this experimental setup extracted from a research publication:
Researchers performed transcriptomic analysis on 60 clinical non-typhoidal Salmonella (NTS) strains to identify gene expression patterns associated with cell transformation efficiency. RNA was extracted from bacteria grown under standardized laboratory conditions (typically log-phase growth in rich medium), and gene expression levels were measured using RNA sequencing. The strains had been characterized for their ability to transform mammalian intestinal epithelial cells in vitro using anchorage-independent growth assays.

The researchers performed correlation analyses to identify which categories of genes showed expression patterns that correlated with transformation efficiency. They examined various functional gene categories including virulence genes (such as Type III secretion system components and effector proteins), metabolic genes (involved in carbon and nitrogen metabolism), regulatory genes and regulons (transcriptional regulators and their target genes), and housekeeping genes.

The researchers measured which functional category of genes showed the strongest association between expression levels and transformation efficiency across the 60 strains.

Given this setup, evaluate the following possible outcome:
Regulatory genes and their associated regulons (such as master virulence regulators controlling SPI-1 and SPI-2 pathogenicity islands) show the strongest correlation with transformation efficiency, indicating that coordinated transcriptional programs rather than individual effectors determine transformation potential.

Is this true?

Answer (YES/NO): NO